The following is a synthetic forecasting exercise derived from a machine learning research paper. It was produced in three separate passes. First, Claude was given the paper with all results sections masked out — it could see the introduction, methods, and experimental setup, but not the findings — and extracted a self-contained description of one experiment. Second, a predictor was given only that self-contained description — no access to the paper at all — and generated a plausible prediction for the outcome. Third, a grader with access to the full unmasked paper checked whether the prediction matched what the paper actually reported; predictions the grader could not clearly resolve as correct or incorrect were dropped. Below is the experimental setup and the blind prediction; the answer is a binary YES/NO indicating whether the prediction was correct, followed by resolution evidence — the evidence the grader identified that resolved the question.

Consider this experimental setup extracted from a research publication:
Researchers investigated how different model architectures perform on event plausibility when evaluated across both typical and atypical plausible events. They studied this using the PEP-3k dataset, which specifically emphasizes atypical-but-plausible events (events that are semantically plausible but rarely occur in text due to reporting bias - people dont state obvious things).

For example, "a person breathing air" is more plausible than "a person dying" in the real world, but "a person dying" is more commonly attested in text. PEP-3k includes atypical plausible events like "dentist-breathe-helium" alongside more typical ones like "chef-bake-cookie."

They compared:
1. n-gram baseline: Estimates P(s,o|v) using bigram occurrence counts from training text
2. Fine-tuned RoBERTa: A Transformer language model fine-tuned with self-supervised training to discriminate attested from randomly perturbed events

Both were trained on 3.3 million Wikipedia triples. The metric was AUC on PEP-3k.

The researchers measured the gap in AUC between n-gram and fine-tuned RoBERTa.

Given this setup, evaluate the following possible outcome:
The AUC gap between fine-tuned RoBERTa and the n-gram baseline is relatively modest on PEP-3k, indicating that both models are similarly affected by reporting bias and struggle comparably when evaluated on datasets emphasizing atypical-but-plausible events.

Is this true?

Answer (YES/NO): NO